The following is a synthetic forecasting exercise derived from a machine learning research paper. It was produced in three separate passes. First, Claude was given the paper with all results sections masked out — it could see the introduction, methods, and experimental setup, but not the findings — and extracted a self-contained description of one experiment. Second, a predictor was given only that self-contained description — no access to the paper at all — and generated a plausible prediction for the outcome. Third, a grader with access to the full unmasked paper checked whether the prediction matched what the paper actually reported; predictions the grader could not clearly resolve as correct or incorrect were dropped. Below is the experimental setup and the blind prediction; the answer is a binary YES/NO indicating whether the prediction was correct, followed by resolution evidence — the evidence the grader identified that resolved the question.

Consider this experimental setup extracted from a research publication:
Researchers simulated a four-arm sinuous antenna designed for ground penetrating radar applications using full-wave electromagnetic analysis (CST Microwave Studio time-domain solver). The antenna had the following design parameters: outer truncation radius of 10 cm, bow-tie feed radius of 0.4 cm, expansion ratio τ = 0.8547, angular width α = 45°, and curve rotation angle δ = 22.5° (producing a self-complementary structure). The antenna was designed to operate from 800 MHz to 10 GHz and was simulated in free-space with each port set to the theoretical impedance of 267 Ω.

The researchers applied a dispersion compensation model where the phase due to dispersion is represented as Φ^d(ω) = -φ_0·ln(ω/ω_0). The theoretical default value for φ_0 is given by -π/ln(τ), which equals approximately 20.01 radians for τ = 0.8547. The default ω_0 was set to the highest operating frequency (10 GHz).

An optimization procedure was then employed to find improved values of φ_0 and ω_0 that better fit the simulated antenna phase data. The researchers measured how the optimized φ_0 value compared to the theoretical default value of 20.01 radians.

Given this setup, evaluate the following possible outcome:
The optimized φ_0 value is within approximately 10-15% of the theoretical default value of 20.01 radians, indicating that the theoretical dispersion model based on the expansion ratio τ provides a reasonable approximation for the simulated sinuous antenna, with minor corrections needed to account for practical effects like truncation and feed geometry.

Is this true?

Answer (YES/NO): NO